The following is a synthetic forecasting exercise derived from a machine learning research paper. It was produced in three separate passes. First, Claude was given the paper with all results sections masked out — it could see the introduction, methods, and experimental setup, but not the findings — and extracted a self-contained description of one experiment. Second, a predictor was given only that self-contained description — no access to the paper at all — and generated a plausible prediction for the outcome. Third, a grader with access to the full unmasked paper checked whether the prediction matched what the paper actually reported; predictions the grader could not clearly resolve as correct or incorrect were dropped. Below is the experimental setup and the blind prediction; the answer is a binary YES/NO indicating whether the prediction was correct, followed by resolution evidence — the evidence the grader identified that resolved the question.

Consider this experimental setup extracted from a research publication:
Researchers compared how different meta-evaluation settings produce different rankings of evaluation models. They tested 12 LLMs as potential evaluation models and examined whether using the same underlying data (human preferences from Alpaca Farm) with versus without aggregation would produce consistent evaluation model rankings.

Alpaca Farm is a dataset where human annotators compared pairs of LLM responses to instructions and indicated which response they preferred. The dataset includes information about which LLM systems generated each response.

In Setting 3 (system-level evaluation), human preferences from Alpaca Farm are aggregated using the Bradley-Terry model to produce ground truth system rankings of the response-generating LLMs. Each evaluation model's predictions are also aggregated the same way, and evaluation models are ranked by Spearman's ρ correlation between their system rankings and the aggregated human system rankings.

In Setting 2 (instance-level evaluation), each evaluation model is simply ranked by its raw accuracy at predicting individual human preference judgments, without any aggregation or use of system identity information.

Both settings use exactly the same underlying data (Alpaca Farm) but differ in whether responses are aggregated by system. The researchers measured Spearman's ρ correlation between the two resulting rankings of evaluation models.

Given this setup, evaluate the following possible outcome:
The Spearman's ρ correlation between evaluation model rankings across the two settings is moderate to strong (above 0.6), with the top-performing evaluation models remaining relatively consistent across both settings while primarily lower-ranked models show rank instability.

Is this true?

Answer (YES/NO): NO